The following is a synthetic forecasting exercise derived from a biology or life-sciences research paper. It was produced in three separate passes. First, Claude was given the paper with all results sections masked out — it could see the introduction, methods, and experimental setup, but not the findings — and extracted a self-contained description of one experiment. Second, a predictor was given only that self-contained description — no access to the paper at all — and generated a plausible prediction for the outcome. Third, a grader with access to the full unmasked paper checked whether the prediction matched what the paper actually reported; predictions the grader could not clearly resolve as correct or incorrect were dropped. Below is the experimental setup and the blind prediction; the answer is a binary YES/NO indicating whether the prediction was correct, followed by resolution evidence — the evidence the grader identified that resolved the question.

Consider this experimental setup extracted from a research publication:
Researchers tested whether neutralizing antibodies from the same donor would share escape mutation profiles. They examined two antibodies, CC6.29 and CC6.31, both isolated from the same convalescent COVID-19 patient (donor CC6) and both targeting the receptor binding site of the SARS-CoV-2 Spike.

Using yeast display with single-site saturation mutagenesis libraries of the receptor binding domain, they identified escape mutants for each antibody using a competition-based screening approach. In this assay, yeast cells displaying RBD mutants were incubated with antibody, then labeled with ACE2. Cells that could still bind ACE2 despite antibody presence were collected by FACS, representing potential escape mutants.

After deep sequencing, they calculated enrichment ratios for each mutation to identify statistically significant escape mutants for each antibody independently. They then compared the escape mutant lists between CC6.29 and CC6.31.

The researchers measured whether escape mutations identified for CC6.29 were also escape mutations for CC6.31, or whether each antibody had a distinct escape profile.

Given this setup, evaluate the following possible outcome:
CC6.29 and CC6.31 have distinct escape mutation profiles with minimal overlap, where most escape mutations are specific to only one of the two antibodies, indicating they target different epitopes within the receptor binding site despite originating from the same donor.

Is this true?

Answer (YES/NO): YES